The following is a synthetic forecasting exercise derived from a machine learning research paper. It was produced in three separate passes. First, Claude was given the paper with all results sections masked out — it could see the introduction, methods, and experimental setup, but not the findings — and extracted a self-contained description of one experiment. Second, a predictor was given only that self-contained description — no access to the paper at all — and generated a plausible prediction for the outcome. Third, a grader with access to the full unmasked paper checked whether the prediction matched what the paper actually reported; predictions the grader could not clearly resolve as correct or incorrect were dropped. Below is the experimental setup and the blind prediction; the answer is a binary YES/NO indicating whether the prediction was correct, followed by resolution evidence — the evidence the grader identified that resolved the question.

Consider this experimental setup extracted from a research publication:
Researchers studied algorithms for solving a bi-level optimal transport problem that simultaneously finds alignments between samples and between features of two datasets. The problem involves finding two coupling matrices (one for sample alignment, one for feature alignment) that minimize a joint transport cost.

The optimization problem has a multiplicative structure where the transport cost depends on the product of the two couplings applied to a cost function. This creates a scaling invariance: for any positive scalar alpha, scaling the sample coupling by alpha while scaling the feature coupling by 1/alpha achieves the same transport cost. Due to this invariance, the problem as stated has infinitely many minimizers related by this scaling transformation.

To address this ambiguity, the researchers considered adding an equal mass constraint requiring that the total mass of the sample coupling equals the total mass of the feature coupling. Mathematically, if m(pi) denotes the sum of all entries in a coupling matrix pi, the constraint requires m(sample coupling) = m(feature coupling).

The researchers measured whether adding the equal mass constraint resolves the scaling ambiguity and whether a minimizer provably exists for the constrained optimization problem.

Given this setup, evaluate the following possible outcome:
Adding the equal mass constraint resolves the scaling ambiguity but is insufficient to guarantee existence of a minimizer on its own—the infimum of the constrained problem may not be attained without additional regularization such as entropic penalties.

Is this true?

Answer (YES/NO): NO